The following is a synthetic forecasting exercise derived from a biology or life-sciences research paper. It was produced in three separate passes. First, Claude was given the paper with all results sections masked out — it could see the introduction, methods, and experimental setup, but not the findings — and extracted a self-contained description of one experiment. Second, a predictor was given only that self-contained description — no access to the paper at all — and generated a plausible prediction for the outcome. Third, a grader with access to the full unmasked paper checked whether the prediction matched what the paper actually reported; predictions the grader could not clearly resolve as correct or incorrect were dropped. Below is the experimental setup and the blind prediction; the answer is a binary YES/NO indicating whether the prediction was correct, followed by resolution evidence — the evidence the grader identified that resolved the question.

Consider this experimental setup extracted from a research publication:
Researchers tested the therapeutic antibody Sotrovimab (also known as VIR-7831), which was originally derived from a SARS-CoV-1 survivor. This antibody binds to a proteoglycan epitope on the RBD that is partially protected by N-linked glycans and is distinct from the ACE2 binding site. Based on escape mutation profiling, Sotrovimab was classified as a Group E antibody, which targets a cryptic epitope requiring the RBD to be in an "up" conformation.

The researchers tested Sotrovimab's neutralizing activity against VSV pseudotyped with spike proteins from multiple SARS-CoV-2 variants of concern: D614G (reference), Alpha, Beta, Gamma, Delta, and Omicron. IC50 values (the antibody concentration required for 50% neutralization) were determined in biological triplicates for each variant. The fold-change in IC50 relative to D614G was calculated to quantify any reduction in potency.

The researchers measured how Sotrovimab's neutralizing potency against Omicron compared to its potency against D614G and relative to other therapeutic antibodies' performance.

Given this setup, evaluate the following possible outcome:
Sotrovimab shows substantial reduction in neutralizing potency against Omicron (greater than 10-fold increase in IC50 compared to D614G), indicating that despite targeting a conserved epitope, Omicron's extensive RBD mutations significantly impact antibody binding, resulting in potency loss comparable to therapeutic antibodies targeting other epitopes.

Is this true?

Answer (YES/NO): NO